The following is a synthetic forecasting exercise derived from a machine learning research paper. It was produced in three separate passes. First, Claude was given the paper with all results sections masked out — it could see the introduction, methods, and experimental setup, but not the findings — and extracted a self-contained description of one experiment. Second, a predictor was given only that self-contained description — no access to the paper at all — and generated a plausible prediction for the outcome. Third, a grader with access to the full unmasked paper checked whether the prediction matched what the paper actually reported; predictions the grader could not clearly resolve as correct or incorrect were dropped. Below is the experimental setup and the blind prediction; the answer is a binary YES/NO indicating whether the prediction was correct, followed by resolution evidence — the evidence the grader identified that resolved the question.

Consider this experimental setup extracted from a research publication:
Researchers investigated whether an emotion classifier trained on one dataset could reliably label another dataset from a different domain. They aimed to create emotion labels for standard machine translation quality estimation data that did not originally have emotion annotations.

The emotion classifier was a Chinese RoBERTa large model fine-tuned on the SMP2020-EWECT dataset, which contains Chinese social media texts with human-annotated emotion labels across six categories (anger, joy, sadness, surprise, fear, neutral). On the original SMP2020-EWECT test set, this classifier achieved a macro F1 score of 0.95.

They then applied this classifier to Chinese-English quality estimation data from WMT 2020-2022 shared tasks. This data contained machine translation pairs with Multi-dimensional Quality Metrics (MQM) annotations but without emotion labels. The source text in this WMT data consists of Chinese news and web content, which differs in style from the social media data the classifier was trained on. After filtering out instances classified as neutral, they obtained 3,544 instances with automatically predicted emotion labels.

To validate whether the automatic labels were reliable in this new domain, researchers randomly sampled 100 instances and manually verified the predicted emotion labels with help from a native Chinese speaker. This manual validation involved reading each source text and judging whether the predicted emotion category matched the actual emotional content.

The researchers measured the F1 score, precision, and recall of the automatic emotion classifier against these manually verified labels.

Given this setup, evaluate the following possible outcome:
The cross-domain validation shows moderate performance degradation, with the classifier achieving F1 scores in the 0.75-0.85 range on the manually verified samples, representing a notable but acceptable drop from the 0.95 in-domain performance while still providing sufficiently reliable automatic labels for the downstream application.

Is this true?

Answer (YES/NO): NO